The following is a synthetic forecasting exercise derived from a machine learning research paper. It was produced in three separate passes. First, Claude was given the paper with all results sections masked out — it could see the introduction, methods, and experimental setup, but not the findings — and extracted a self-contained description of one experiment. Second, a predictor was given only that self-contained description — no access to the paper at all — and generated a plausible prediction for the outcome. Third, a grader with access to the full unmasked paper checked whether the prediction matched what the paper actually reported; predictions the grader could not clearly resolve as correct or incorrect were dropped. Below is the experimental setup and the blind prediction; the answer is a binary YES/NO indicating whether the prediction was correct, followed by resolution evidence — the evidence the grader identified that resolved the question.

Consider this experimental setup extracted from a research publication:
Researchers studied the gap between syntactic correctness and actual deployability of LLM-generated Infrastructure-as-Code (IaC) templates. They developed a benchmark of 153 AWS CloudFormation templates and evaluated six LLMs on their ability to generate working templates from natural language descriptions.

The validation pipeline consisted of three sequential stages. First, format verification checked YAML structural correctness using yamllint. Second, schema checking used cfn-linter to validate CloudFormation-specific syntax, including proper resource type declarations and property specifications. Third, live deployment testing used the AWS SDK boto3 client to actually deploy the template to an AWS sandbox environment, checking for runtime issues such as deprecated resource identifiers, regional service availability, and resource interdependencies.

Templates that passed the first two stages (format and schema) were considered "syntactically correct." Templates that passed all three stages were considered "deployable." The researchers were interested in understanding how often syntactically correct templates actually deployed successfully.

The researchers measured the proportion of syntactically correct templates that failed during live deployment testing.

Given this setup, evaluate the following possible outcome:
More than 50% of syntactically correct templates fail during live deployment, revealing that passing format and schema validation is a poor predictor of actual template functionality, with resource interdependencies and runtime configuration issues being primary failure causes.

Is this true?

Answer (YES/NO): NO